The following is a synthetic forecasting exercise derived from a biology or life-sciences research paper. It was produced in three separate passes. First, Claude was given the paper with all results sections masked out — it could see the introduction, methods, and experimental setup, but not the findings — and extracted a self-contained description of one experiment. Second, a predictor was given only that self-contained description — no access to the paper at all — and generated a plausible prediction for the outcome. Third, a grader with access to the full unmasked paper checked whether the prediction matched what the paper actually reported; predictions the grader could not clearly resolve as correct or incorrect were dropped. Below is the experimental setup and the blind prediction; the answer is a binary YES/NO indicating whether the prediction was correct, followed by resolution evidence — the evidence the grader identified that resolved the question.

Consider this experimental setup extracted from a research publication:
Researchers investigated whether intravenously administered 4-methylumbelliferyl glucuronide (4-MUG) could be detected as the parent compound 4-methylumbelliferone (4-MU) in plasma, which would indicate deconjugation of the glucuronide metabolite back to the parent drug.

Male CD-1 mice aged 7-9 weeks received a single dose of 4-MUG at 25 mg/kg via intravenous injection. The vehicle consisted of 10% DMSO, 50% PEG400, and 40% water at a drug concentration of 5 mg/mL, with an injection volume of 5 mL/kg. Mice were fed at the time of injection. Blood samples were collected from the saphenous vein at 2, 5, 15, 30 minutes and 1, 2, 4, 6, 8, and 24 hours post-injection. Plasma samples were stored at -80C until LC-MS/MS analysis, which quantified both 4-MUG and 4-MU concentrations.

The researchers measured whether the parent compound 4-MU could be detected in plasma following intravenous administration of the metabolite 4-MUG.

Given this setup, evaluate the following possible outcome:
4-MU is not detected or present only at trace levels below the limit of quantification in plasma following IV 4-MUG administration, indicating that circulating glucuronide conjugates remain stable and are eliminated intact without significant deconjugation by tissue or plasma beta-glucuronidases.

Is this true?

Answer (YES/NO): NO